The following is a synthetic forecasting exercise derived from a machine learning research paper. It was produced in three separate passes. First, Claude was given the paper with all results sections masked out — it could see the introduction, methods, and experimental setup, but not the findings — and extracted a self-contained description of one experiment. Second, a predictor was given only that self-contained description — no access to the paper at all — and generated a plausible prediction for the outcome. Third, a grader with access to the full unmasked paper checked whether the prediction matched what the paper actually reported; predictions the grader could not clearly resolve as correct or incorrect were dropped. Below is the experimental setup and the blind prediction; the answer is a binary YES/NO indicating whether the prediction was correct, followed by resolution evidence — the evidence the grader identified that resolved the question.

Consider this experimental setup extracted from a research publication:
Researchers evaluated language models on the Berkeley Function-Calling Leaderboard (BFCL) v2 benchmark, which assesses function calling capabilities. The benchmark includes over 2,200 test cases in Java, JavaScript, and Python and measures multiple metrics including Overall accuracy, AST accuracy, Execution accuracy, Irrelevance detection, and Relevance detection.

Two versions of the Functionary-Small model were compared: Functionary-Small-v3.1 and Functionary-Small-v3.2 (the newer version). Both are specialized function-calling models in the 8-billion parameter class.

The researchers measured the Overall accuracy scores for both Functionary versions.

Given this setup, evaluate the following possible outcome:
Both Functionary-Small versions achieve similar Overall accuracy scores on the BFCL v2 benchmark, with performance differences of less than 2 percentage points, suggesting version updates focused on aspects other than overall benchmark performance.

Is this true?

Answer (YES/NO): YES